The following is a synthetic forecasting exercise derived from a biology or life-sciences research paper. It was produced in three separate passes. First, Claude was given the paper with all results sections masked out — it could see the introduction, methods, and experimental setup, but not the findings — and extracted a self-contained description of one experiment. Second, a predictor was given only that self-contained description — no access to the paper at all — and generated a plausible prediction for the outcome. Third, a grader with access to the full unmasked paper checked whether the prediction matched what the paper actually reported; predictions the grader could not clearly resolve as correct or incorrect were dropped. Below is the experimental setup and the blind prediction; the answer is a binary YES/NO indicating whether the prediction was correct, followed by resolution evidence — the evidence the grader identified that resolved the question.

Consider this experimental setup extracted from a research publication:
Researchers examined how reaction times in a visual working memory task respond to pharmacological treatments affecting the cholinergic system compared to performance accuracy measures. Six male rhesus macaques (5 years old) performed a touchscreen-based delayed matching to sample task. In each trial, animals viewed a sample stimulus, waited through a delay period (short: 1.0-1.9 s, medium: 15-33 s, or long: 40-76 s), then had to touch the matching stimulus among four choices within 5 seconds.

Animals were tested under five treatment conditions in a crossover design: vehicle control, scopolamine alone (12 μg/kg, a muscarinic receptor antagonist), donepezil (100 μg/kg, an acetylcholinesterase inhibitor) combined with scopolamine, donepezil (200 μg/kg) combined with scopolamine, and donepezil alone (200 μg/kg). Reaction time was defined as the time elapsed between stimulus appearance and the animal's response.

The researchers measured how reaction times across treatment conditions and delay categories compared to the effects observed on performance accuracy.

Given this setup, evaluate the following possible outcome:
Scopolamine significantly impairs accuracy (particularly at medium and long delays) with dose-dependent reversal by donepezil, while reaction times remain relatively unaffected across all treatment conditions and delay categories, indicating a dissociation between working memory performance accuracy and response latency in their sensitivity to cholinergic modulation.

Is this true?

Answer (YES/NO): NO